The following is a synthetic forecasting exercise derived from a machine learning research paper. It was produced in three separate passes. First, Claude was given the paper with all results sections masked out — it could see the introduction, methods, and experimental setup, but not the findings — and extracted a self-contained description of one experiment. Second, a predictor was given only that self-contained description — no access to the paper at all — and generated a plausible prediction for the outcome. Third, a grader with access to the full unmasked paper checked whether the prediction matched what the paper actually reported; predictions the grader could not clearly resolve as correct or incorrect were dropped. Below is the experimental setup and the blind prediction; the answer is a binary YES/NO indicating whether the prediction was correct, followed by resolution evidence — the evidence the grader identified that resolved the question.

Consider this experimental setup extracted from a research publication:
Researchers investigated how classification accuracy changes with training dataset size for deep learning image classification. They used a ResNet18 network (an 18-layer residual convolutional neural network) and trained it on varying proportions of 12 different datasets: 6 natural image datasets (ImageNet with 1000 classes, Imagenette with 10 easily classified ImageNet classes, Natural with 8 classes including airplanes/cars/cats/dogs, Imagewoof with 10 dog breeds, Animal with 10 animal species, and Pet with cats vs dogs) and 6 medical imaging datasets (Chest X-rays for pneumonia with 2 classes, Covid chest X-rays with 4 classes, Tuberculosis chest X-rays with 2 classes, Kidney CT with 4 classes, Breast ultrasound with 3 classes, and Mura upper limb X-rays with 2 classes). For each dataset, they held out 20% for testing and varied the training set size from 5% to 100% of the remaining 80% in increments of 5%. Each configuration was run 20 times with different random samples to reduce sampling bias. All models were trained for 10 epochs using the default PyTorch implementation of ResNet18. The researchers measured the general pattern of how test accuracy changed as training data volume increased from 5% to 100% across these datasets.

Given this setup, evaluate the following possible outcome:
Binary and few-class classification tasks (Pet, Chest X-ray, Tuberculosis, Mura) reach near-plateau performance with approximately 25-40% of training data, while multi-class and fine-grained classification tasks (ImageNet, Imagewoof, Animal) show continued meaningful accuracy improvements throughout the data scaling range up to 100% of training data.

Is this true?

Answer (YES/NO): NO